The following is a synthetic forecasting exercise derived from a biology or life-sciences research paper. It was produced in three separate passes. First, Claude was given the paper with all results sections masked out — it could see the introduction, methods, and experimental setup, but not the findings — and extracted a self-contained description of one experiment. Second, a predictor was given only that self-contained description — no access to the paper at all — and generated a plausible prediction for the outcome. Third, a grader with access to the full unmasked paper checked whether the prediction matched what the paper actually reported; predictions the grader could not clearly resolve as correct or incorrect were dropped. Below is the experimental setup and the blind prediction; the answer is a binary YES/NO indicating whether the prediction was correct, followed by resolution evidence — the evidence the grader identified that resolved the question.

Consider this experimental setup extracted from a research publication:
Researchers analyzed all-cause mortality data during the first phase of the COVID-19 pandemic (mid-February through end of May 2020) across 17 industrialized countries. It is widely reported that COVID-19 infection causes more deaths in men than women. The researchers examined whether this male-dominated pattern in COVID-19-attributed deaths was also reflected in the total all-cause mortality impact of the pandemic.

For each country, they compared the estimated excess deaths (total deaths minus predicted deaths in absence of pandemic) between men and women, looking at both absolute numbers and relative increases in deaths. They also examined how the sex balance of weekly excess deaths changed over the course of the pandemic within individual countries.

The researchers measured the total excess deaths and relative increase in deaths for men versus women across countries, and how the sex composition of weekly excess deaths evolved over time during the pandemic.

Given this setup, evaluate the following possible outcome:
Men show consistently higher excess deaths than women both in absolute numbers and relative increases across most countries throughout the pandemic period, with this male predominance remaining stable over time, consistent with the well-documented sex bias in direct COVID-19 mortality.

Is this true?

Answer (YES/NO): NO